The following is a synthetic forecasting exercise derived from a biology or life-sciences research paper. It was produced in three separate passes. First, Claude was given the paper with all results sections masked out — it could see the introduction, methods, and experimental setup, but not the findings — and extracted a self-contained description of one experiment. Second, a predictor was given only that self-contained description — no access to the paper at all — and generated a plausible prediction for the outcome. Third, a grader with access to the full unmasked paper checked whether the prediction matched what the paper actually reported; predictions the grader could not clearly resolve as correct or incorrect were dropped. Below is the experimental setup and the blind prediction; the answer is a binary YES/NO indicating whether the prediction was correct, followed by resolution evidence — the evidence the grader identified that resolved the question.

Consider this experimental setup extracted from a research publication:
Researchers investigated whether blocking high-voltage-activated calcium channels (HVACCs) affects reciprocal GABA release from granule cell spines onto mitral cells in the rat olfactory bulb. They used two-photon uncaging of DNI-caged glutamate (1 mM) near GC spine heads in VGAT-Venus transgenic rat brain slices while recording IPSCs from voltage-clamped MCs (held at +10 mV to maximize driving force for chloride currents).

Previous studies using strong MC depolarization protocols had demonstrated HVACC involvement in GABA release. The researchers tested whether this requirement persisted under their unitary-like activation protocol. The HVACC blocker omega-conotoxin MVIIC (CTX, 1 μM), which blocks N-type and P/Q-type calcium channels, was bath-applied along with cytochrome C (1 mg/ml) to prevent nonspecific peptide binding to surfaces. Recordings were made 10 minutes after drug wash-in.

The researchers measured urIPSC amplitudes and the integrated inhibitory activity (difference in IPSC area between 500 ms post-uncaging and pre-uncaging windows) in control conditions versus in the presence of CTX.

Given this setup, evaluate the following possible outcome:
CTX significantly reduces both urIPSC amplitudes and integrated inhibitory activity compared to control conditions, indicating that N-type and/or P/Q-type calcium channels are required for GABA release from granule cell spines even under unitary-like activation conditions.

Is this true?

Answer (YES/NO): YES